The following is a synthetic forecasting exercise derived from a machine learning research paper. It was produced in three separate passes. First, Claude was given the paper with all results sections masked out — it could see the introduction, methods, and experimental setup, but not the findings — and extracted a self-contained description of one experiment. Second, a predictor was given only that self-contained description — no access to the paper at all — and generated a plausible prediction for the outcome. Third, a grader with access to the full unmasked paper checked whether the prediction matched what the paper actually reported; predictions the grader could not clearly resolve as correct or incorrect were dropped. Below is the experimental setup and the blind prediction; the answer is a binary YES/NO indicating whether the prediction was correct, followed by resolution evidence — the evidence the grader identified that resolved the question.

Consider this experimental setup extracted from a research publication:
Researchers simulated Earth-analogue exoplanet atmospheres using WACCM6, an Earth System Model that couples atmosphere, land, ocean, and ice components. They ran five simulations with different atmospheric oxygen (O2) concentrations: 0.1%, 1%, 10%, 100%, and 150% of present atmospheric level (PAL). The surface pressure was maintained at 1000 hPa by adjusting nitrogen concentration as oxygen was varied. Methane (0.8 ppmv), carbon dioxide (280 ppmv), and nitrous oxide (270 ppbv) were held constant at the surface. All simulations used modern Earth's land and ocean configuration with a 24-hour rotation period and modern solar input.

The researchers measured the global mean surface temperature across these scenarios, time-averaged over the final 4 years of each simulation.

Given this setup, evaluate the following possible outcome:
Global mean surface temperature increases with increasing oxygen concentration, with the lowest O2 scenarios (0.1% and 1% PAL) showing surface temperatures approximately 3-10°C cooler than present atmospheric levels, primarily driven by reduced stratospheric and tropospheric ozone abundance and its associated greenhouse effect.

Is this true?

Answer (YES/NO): NO